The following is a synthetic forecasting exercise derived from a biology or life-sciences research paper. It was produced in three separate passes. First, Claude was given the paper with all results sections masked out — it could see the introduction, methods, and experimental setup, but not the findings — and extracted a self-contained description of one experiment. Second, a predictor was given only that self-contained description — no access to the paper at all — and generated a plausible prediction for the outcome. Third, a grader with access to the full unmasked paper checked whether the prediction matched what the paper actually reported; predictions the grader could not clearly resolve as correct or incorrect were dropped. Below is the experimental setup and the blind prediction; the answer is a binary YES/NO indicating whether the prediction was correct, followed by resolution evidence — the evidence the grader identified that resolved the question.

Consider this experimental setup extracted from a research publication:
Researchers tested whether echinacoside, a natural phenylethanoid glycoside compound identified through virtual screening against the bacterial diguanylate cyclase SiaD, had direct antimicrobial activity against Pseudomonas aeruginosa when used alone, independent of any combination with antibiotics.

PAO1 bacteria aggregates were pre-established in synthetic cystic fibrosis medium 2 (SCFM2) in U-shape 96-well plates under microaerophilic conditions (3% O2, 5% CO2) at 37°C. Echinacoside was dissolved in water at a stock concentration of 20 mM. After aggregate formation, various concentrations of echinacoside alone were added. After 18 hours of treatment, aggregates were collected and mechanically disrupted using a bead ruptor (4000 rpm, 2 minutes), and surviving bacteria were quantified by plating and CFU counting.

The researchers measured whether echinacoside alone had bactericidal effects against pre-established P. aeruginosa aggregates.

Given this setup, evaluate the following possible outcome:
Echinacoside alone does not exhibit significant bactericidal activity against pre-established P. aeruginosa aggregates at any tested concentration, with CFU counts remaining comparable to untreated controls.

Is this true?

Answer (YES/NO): YES